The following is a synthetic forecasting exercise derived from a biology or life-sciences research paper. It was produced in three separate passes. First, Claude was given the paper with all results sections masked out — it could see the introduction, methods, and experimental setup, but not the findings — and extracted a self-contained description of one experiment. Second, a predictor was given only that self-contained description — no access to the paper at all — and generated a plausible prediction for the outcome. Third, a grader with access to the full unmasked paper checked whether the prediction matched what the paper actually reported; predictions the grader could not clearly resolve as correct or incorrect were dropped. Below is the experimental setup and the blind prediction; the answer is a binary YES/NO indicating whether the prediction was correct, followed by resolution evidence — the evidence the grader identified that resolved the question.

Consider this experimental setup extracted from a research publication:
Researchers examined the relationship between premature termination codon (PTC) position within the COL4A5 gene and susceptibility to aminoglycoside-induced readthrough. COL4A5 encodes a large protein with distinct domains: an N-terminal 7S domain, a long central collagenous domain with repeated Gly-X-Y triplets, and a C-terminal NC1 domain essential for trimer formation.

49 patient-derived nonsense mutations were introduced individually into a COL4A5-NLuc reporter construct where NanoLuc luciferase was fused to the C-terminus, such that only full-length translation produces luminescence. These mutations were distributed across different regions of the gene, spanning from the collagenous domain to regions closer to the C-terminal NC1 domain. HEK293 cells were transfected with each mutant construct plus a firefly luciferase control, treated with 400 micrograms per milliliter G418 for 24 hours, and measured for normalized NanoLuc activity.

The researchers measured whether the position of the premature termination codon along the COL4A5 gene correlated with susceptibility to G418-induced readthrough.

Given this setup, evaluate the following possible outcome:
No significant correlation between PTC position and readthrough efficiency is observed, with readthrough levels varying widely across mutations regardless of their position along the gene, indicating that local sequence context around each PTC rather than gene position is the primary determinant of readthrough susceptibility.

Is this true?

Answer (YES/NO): NO